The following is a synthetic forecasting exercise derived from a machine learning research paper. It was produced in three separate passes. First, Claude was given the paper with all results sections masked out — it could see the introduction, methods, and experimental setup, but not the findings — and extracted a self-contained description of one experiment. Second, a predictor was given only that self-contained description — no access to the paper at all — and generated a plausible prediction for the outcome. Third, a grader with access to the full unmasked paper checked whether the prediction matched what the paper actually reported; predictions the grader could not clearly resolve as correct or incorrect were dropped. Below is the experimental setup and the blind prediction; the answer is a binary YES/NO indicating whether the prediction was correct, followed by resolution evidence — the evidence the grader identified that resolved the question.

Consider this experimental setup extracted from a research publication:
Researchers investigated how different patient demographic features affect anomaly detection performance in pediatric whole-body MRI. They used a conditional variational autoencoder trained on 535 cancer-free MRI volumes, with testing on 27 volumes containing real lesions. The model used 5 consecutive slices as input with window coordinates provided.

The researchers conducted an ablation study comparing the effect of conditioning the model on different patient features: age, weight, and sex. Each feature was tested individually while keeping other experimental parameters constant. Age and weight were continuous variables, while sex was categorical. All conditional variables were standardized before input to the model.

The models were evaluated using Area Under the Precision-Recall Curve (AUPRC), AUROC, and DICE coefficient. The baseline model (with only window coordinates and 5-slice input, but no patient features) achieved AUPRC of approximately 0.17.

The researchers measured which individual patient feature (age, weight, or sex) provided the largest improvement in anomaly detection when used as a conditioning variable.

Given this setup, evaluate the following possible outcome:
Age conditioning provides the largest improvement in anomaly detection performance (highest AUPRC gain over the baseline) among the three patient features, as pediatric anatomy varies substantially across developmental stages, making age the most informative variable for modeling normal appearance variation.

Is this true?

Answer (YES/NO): NO